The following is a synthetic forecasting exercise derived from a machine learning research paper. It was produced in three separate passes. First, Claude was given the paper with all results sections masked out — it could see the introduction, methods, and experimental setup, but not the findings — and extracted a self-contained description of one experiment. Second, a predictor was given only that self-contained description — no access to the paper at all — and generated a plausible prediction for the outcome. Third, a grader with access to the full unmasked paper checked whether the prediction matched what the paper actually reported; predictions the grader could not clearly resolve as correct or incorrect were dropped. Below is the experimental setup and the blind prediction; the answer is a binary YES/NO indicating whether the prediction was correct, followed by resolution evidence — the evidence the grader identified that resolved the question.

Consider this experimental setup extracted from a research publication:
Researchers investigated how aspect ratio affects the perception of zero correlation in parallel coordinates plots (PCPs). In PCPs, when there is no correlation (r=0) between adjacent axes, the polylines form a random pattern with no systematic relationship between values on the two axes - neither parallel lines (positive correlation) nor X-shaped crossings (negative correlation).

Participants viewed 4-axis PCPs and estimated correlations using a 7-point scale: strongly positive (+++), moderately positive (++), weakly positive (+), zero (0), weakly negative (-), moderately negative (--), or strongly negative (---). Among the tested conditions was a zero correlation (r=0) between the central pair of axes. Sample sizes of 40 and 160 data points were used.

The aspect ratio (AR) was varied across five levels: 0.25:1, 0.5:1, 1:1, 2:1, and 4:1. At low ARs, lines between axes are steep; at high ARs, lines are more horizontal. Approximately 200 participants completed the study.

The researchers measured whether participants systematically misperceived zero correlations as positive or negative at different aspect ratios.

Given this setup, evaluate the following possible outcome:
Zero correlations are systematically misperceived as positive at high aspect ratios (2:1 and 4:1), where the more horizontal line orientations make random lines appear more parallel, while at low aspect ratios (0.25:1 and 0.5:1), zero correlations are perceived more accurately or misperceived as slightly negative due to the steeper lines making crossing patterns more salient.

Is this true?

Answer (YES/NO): NO